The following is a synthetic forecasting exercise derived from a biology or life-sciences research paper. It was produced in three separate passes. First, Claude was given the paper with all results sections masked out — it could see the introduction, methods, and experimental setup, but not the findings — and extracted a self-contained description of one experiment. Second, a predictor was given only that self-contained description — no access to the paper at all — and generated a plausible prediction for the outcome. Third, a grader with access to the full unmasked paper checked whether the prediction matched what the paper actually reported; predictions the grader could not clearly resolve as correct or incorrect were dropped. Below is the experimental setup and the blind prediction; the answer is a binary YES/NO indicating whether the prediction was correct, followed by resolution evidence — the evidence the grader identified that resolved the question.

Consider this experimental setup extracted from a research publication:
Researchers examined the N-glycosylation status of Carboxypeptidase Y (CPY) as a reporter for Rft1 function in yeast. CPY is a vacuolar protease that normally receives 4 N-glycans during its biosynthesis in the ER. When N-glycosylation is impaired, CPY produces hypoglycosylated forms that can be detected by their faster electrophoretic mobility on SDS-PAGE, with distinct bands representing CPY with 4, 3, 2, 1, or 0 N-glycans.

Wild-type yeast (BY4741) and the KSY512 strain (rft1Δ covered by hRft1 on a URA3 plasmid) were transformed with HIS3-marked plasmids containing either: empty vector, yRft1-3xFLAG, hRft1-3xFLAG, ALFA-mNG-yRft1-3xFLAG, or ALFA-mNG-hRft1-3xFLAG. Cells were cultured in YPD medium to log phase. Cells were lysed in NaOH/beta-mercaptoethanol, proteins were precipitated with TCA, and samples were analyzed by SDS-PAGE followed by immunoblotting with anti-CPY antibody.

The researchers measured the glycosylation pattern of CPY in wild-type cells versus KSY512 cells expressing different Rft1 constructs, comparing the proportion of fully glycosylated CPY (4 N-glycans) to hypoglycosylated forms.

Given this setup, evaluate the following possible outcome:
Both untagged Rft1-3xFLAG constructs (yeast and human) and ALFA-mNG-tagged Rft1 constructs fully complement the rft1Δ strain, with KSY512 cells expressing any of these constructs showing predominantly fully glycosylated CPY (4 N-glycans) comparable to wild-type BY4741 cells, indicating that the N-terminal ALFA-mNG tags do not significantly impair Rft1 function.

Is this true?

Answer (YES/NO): NO